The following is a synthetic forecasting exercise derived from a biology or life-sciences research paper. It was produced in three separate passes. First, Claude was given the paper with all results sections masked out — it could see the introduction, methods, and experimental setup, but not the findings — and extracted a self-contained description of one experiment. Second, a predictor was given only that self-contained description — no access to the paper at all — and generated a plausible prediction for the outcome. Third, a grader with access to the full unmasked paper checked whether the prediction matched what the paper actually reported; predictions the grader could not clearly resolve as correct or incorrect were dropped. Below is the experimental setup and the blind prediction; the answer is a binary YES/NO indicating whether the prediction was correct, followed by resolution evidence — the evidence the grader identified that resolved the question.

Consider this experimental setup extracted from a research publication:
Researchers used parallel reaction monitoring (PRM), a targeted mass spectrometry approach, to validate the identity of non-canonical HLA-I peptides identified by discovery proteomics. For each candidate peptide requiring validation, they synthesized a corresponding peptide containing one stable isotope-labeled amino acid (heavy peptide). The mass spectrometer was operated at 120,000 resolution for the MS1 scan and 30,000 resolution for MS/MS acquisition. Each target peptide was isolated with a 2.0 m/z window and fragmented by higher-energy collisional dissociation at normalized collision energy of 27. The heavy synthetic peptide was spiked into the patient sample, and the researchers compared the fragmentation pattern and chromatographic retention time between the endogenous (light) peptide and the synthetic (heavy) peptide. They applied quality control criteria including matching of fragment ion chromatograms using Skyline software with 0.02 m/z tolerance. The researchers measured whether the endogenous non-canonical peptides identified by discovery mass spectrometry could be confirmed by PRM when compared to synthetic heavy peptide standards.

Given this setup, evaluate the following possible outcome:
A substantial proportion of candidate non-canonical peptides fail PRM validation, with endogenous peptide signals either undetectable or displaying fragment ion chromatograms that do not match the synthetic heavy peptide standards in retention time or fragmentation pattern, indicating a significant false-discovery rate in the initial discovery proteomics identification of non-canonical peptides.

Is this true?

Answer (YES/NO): NO